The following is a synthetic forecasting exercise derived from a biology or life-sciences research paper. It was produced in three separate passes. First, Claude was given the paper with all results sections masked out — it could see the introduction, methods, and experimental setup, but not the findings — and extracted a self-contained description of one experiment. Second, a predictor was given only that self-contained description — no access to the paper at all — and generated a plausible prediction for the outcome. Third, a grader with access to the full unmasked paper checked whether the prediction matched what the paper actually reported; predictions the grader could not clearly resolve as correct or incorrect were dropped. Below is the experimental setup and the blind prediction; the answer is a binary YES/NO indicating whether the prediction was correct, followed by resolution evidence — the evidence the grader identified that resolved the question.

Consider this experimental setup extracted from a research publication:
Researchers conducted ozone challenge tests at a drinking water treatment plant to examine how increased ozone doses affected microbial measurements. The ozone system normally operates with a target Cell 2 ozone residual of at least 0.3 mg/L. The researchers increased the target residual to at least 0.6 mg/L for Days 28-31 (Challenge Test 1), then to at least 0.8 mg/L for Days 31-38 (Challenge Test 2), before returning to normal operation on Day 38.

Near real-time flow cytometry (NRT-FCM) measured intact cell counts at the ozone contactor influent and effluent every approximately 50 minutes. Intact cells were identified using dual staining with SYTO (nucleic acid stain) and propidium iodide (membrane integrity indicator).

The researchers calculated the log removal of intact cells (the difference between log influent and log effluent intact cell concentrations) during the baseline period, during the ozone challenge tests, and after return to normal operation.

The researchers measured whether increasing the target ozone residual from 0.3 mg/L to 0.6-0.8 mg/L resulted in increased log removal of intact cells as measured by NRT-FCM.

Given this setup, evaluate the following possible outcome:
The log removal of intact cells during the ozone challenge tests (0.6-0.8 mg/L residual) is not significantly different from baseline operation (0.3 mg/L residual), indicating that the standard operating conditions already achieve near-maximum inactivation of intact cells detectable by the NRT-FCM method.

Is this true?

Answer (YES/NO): NO